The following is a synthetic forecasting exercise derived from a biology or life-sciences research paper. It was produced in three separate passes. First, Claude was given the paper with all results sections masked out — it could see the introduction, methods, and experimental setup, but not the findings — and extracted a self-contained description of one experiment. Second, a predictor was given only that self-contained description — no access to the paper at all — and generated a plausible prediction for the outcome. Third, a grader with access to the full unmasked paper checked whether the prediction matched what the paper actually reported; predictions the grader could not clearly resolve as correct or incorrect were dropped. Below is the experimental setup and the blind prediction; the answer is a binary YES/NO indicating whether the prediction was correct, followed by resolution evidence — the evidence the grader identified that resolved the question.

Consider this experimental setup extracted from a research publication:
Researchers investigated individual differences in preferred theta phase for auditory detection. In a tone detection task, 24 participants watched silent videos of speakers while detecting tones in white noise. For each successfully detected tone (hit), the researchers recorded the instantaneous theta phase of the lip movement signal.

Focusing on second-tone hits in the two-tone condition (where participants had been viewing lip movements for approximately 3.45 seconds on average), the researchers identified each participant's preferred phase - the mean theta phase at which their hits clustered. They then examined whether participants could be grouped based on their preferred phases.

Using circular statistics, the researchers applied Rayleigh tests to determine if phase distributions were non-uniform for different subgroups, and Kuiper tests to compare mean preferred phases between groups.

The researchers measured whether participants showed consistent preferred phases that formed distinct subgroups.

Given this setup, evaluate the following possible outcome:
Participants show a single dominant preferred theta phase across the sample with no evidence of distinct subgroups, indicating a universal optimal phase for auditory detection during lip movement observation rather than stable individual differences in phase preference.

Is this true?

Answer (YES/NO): NO